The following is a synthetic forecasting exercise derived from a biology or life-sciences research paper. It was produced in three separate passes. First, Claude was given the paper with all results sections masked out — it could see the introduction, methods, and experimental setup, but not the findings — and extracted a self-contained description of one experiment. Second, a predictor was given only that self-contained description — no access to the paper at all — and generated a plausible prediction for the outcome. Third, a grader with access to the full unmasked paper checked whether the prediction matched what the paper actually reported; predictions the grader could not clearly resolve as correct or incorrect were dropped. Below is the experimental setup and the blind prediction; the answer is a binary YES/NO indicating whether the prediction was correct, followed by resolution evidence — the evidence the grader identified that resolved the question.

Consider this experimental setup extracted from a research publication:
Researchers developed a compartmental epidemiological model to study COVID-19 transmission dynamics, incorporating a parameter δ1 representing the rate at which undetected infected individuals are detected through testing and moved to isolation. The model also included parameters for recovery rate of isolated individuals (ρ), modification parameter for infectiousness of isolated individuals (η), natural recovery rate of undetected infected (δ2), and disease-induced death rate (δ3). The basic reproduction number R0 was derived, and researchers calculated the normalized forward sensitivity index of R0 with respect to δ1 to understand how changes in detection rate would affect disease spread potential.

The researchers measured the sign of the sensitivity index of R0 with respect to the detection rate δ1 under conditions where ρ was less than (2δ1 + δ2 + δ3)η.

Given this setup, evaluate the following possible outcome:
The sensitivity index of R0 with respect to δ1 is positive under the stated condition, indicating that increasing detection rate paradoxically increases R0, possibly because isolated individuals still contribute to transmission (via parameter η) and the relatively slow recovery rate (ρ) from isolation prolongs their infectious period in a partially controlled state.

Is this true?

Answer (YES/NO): YES